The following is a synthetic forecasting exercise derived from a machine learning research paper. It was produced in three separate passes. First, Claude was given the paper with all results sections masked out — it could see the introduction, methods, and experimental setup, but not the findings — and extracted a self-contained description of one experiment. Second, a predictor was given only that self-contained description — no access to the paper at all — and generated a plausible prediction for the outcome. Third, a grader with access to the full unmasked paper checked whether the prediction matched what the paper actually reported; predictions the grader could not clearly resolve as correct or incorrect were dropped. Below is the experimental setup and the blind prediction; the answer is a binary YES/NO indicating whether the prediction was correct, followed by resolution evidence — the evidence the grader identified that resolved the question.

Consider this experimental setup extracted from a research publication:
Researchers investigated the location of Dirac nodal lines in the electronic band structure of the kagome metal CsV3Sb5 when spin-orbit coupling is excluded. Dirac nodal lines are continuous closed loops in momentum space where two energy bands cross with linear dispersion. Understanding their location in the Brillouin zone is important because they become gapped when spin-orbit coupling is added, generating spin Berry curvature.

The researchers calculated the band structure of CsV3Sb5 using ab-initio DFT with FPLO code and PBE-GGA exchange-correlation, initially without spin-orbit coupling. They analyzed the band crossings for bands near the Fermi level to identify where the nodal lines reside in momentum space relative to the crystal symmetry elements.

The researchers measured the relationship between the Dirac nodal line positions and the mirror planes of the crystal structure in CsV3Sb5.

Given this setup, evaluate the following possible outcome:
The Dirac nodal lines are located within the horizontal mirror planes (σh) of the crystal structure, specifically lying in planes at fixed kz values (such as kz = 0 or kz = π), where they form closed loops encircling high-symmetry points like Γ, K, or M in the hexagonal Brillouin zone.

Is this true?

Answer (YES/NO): NO